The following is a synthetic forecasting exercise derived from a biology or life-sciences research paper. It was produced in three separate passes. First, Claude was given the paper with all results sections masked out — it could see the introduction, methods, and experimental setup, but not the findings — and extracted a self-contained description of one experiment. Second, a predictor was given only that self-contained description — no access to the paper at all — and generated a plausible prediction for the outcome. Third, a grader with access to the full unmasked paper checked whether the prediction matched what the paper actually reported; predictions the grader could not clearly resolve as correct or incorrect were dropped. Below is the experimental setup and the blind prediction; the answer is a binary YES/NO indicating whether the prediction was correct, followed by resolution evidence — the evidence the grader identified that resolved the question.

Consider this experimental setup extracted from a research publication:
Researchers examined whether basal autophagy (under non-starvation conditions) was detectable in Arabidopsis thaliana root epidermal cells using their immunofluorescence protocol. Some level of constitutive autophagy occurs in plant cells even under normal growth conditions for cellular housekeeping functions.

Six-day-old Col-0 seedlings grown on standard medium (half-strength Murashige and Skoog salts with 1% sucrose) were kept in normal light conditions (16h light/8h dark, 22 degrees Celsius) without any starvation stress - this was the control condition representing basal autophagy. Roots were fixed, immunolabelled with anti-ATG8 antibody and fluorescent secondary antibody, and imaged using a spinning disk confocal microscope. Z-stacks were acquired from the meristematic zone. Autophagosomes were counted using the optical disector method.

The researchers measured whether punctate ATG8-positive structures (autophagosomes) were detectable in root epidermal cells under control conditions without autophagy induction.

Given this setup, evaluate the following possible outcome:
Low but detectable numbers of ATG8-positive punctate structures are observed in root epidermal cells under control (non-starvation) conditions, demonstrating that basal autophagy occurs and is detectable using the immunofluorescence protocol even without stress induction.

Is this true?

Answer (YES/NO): YES